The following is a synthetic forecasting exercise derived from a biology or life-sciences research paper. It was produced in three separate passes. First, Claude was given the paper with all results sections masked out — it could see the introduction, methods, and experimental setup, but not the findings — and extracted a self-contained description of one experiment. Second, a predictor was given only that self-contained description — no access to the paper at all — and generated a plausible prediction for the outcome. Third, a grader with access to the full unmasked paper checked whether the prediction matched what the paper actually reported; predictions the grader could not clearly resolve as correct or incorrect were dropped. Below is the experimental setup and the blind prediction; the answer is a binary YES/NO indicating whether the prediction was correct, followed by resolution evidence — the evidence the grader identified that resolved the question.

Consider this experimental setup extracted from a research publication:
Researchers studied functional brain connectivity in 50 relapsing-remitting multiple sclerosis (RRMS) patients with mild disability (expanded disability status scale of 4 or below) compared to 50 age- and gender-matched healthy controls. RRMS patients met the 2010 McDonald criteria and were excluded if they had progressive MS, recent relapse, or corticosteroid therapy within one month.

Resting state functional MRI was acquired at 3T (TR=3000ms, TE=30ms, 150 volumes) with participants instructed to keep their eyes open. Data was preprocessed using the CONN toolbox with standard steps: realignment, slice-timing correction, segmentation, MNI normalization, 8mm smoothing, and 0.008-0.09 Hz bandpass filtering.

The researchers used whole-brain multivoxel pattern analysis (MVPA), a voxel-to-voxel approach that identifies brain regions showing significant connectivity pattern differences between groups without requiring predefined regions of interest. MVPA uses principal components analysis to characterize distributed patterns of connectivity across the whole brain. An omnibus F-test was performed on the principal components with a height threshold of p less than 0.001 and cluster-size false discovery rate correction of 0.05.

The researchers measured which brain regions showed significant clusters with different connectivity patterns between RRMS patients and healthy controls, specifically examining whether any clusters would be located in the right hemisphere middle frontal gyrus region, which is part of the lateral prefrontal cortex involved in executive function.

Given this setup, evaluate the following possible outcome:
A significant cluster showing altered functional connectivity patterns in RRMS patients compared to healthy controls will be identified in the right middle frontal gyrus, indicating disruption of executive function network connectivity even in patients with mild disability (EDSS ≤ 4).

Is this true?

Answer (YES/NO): YES